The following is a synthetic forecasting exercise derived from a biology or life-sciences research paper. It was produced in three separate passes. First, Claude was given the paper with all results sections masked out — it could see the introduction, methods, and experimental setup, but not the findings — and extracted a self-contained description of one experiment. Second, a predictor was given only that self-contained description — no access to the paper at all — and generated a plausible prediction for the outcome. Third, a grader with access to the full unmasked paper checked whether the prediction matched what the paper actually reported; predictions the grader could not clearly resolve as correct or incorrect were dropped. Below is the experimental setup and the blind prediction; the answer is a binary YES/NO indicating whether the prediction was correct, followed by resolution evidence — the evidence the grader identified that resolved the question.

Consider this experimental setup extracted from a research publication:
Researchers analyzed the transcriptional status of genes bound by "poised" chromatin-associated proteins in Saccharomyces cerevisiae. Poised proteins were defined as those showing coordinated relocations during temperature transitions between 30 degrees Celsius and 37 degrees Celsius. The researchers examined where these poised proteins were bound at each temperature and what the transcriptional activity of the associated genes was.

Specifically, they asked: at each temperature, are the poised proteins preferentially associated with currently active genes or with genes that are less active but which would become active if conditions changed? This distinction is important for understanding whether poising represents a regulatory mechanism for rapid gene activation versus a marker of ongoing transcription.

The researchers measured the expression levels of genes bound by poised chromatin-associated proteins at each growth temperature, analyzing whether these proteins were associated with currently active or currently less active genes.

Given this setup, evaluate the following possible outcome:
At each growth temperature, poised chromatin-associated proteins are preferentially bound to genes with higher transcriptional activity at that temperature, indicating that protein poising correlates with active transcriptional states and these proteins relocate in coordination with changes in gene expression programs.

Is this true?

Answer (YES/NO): NO